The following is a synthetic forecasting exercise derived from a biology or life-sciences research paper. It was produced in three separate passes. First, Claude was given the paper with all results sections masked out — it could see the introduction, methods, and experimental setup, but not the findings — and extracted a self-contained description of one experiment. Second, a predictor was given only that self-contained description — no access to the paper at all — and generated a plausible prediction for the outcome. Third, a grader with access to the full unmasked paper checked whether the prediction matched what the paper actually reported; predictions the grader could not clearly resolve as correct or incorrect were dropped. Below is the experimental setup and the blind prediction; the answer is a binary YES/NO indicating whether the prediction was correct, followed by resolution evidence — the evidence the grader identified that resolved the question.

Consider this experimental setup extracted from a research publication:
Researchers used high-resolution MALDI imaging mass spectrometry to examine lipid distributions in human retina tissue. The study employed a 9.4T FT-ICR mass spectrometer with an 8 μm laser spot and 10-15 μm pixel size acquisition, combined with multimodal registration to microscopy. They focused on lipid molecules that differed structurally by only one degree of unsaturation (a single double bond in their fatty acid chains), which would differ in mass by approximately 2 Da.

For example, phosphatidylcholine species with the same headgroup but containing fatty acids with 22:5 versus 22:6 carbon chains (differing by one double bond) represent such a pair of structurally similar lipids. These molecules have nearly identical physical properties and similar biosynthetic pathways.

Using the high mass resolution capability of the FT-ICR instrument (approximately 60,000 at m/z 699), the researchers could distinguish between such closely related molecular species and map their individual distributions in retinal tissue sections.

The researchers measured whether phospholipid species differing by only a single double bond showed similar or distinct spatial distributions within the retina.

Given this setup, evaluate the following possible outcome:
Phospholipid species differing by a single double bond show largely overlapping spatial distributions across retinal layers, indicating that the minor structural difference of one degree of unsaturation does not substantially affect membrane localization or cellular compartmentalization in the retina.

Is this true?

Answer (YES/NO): NO